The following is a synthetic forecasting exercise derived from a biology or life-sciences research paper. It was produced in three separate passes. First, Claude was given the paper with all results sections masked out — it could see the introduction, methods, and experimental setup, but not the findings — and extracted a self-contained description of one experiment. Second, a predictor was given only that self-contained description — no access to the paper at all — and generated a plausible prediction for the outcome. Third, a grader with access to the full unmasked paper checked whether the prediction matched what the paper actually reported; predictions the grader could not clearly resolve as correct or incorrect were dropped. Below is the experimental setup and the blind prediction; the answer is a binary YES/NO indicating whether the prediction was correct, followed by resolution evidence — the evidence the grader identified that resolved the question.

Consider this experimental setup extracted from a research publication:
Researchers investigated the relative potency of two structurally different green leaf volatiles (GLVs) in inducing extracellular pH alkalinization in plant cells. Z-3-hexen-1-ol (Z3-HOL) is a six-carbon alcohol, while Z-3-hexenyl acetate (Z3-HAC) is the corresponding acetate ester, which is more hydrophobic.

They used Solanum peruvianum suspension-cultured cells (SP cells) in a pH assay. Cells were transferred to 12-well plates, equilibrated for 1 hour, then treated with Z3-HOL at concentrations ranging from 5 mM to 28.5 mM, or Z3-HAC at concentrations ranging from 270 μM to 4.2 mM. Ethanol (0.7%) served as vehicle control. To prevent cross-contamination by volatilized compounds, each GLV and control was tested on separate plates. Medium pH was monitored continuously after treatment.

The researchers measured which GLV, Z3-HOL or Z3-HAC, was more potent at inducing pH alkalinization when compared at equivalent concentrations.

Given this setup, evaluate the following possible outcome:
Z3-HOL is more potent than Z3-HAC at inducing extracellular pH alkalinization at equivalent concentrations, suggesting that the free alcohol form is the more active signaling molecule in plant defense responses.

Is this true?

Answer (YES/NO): NO